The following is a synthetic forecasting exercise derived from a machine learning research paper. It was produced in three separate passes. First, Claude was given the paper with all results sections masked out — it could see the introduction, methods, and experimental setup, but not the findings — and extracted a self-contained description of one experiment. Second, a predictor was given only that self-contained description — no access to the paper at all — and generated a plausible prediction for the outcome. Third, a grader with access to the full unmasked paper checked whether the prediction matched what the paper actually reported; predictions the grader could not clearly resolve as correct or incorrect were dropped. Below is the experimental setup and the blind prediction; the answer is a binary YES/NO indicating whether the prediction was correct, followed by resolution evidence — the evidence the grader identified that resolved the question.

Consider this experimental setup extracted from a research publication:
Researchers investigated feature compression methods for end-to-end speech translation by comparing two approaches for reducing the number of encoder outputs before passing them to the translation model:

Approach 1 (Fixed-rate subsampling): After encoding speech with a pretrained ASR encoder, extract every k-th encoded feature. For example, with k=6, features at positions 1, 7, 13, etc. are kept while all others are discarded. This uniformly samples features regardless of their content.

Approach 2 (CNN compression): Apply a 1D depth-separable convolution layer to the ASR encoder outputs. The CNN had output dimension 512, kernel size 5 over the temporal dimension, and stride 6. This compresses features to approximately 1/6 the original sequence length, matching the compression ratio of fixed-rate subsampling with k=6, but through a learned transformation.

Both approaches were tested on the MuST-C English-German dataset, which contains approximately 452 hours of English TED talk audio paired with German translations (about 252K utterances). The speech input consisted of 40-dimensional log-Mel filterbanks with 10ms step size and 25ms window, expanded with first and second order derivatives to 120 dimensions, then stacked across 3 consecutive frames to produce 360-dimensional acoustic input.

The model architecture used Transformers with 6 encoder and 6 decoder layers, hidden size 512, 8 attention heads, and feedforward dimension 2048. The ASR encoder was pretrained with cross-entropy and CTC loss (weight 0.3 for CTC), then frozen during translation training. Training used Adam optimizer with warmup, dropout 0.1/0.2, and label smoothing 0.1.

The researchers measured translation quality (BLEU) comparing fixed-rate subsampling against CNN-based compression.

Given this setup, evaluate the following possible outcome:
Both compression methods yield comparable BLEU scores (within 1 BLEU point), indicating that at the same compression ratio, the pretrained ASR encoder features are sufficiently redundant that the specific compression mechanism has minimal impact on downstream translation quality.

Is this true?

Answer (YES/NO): YES